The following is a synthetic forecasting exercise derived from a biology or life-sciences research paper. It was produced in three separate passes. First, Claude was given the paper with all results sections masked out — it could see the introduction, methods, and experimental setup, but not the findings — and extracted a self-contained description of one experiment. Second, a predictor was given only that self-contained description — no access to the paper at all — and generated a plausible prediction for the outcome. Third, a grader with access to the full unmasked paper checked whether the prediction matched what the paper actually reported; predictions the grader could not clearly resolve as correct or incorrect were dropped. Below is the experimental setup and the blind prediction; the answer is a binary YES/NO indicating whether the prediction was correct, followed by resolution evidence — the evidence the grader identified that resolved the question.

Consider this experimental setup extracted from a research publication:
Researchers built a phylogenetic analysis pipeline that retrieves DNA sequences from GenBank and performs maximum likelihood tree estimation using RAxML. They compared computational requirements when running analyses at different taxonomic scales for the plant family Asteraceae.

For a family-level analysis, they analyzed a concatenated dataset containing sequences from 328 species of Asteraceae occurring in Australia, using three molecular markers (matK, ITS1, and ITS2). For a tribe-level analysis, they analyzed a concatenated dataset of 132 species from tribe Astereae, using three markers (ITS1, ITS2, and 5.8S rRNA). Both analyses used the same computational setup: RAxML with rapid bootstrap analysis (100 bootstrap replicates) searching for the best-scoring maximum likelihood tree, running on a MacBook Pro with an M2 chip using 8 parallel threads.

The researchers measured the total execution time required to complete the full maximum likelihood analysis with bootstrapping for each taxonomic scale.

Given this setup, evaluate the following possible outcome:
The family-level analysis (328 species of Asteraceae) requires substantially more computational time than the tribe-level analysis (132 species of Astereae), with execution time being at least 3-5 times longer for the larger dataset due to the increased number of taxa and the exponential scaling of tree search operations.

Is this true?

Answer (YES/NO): YES